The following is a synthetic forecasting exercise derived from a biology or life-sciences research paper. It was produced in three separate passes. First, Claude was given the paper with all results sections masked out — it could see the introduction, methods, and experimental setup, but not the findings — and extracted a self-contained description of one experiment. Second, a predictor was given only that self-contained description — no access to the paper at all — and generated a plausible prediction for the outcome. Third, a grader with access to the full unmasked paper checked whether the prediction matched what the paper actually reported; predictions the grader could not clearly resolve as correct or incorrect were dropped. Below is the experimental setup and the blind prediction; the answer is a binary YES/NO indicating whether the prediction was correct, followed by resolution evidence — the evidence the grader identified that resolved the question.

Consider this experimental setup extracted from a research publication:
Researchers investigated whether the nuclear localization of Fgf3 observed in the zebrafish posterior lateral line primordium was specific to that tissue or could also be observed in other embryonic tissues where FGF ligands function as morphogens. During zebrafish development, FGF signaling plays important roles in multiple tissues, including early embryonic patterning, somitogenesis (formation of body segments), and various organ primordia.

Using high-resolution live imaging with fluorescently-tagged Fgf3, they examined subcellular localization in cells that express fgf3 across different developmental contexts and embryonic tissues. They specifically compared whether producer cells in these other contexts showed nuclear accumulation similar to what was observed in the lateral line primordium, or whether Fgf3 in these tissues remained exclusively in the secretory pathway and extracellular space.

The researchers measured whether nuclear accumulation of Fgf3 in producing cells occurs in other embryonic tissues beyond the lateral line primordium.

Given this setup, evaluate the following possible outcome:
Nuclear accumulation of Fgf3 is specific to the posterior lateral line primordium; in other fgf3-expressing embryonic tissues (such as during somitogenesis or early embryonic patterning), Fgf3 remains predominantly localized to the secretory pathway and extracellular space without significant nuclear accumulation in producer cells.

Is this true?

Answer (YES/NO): NO